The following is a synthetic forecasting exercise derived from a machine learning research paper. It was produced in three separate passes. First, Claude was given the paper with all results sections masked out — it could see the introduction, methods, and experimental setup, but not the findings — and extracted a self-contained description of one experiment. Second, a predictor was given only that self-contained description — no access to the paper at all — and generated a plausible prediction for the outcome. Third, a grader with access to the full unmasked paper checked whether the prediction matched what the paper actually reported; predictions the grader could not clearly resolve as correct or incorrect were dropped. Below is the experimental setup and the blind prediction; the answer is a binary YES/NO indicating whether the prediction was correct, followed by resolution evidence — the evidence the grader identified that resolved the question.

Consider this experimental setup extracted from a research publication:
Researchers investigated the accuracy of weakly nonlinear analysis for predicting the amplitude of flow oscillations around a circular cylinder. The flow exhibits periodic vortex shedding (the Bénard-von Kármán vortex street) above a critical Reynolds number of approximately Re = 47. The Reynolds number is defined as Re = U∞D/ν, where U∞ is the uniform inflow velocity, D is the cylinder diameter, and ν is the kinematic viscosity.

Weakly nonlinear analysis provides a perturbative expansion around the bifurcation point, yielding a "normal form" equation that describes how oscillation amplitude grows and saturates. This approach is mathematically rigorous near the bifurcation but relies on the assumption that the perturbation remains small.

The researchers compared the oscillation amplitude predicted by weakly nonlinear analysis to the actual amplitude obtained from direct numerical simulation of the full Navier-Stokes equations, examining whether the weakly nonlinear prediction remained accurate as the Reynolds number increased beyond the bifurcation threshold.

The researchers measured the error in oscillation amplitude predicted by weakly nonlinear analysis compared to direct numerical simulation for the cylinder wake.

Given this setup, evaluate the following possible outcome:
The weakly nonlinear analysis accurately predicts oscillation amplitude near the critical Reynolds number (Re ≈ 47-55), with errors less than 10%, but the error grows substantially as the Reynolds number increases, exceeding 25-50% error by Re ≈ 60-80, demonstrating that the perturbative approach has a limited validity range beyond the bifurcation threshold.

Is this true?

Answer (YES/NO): NO